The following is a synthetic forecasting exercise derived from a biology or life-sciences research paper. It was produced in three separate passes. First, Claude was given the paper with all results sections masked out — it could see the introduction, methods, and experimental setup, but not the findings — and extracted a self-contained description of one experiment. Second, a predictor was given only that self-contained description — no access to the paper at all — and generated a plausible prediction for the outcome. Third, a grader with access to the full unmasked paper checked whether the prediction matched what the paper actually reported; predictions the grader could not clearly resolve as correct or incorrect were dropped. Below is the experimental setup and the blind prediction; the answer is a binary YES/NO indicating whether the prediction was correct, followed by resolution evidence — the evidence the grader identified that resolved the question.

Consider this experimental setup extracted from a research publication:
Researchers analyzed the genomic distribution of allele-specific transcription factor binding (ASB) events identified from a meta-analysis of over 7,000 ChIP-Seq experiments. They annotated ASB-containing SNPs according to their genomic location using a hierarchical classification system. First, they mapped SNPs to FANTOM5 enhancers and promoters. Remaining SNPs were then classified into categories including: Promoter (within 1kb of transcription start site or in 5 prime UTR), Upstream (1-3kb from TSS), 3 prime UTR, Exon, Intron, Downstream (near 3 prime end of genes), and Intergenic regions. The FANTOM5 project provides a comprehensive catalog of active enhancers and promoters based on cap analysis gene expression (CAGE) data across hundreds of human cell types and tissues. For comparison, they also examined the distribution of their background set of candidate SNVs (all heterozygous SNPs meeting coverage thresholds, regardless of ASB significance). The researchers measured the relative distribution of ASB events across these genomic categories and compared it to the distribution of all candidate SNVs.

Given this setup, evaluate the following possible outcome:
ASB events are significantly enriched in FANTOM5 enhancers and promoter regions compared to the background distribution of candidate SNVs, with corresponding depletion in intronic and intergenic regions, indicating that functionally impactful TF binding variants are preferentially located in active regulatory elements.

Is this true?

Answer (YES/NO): YES